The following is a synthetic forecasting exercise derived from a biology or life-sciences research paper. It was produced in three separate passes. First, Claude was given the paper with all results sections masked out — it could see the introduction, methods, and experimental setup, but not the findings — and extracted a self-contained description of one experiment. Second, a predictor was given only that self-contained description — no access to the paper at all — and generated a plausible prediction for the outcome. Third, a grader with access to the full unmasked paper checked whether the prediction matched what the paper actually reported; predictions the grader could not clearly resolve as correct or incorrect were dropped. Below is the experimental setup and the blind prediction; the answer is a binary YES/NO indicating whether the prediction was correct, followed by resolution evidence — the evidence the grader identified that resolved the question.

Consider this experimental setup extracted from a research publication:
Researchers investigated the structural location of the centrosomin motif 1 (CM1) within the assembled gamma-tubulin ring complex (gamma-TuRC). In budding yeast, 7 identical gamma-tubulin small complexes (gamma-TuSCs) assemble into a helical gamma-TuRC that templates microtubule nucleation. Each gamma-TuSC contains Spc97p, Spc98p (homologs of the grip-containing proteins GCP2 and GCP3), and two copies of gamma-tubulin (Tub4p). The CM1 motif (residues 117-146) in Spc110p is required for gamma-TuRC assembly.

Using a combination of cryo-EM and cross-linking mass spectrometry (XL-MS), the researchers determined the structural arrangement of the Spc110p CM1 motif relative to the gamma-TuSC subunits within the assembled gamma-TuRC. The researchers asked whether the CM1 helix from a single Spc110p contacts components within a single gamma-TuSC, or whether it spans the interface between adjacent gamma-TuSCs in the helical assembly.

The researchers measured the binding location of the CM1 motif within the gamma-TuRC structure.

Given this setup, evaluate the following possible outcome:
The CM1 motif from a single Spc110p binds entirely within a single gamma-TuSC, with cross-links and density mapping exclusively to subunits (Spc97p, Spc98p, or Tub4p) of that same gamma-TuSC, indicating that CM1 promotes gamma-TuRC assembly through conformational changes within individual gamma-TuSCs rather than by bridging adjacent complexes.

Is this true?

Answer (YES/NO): NO